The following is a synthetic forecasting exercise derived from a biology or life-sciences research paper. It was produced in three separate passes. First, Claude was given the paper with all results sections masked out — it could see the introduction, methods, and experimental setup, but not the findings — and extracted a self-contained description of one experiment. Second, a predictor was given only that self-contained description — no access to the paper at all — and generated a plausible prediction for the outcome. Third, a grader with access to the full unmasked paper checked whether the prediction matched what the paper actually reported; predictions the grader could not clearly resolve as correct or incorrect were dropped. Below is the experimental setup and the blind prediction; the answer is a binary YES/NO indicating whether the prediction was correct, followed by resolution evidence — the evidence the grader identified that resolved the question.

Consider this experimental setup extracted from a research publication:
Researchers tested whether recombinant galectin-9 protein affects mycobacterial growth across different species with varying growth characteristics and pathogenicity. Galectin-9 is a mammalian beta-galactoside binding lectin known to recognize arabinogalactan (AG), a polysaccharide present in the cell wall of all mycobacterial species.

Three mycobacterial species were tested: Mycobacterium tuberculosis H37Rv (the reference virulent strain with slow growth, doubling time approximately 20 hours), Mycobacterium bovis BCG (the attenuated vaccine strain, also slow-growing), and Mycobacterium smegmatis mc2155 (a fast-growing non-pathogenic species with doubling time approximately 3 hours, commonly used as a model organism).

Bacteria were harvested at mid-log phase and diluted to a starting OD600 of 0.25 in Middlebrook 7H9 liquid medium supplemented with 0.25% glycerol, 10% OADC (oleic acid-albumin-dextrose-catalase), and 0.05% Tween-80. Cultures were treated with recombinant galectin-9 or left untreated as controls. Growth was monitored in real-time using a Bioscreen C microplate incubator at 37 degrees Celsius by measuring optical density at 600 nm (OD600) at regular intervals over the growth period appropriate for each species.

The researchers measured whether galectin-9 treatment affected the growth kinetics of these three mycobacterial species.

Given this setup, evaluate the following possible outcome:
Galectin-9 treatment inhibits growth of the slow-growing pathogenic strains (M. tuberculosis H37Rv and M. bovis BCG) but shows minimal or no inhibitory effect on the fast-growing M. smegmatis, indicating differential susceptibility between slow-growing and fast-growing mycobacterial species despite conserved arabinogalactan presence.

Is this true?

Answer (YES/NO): NO